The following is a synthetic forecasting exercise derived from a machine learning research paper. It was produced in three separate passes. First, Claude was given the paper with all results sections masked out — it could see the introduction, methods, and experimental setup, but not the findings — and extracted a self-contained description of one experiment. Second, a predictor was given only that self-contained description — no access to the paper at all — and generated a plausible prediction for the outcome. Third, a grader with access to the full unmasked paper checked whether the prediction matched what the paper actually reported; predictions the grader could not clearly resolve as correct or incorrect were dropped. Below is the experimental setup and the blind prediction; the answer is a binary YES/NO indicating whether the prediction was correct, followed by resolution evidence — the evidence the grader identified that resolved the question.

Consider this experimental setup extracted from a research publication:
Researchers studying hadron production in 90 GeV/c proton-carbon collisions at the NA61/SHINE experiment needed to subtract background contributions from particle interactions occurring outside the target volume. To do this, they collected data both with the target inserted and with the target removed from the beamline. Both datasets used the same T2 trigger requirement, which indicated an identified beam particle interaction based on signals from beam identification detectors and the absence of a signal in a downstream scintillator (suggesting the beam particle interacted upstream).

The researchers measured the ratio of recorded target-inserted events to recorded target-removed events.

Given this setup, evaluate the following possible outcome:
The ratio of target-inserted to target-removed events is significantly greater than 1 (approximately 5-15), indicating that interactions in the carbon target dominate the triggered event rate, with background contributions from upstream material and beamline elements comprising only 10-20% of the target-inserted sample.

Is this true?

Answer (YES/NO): YES